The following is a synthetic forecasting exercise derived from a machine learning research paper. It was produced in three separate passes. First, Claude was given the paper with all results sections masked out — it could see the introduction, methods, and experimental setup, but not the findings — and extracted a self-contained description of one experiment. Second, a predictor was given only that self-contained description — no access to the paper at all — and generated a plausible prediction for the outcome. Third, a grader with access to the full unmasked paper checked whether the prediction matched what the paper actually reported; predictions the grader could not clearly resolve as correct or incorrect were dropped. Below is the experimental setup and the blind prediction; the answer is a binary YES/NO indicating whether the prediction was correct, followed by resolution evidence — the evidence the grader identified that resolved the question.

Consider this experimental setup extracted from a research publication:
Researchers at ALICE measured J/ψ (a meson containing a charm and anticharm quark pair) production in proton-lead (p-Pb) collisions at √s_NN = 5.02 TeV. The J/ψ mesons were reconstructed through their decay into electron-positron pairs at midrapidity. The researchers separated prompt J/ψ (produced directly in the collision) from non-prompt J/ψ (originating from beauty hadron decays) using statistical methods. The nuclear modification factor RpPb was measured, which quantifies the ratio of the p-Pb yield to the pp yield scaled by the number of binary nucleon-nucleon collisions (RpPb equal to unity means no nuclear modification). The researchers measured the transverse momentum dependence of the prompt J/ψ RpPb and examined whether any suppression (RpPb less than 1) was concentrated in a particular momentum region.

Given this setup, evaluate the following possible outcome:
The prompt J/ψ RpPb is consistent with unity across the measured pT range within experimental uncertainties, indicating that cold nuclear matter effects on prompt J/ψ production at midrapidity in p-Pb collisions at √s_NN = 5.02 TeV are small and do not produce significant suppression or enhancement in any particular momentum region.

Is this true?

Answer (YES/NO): NO